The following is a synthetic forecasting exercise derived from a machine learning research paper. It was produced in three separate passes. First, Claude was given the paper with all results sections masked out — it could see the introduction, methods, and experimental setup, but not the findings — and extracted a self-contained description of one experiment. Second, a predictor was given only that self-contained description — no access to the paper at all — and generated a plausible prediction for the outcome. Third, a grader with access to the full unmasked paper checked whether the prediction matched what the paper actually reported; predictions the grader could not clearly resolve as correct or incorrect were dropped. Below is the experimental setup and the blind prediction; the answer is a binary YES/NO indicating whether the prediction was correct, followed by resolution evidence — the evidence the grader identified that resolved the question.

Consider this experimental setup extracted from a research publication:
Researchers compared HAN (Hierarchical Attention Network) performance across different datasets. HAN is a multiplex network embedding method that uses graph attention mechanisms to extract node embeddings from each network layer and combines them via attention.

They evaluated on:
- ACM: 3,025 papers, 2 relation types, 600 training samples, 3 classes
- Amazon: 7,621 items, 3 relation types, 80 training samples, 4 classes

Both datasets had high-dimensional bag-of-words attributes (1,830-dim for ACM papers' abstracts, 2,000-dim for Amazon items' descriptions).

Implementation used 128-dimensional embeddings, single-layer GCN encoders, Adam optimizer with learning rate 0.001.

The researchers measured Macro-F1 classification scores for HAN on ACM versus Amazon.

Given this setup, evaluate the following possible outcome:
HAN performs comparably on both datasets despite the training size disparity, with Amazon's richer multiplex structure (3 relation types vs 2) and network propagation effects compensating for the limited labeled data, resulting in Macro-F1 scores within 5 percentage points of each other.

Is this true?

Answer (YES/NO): NO